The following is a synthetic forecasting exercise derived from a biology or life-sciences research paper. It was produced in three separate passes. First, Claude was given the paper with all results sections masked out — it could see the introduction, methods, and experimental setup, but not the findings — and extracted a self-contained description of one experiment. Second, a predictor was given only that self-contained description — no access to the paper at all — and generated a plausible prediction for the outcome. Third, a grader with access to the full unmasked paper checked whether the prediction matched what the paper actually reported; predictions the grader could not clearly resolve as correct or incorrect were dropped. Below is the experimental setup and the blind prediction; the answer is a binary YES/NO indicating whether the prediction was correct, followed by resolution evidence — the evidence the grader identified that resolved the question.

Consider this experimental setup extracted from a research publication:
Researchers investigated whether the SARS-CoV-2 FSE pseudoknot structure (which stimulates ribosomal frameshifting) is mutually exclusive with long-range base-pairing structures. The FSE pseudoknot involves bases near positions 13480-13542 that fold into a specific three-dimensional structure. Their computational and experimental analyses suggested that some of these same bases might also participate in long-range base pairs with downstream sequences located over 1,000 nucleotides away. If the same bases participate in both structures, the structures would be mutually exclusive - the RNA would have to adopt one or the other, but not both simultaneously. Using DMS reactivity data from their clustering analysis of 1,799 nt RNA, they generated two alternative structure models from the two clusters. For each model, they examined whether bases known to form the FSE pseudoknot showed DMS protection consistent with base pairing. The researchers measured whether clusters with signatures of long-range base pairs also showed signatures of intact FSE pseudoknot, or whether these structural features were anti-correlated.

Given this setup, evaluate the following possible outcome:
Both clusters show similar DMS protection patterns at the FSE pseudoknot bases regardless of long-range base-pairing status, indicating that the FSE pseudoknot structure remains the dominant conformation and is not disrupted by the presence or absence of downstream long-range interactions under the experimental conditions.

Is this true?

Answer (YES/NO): NO